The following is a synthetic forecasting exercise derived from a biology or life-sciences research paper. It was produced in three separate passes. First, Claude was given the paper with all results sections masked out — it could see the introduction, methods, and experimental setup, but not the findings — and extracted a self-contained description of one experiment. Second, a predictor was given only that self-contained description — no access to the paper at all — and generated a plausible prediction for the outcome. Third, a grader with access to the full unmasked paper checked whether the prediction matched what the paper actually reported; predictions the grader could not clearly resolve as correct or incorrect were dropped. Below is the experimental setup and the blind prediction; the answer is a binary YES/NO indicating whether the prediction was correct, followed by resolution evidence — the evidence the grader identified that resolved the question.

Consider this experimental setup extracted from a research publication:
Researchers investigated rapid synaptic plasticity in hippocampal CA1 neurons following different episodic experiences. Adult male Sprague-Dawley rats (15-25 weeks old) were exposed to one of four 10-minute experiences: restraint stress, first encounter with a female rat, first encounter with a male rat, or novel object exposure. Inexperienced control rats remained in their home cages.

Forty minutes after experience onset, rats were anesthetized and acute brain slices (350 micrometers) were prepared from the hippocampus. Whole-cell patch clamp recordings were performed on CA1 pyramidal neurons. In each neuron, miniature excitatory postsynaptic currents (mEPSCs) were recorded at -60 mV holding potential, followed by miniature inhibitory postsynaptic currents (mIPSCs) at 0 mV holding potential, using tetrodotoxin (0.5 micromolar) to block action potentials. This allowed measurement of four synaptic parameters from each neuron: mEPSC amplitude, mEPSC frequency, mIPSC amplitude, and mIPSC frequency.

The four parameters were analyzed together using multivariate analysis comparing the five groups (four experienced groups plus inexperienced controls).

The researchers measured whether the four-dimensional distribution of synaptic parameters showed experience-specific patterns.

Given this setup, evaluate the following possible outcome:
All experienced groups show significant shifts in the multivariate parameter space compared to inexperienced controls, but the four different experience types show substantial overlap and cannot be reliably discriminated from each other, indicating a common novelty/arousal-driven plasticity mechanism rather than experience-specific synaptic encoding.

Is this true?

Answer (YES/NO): NO